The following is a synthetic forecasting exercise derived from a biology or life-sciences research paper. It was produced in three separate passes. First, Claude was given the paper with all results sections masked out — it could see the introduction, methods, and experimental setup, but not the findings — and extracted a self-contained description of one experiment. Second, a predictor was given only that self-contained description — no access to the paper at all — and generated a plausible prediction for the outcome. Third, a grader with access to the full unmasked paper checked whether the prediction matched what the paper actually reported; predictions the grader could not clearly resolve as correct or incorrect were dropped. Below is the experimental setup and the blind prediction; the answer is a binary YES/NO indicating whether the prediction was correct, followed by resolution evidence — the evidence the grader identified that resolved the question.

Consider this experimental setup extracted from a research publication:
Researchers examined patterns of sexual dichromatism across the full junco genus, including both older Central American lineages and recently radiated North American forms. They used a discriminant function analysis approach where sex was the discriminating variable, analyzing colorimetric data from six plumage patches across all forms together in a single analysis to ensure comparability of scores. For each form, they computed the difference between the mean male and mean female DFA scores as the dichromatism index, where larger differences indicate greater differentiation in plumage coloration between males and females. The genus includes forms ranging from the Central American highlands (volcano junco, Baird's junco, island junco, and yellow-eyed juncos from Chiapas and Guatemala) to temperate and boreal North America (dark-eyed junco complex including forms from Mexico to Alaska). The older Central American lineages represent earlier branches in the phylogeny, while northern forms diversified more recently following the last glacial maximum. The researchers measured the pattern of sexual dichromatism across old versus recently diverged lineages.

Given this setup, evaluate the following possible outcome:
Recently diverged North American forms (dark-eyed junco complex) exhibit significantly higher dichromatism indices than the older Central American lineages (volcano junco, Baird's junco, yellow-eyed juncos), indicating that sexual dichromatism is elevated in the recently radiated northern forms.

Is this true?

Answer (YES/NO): YES